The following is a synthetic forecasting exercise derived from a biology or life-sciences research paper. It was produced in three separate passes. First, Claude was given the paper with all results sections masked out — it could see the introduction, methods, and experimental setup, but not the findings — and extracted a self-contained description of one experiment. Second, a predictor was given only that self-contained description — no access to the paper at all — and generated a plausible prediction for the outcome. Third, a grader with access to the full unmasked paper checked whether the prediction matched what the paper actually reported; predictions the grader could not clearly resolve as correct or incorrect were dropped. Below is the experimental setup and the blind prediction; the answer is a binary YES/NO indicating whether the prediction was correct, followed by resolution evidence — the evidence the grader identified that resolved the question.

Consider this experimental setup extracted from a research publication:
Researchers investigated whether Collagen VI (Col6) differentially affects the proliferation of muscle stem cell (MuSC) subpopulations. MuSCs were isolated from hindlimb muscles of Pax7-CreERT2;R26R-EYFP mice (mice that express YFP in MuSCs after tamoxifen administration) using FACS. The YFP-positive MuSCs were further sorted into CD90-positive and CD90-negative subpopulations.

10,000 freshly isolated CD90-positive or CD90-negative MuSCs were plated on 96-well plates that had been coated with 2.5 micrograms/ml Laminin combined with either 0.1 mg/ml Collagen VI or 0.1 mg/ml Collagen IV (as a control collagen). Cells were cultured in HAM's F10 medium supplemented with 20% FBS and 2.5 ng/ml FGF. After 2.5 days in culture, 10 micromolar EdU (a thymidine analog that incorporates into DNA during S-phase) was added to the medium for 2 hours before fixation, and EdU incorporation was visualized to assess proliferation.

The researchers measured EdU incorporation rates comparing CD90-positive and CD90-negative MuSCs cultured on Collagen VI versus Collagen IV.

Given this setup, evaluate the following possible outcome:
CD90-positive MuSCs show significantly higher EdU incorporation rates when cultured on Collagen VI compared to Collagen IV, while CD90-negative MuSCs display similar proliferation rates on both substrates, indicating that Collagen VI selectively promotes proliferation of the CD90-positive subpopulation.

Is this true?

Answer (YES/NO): NO